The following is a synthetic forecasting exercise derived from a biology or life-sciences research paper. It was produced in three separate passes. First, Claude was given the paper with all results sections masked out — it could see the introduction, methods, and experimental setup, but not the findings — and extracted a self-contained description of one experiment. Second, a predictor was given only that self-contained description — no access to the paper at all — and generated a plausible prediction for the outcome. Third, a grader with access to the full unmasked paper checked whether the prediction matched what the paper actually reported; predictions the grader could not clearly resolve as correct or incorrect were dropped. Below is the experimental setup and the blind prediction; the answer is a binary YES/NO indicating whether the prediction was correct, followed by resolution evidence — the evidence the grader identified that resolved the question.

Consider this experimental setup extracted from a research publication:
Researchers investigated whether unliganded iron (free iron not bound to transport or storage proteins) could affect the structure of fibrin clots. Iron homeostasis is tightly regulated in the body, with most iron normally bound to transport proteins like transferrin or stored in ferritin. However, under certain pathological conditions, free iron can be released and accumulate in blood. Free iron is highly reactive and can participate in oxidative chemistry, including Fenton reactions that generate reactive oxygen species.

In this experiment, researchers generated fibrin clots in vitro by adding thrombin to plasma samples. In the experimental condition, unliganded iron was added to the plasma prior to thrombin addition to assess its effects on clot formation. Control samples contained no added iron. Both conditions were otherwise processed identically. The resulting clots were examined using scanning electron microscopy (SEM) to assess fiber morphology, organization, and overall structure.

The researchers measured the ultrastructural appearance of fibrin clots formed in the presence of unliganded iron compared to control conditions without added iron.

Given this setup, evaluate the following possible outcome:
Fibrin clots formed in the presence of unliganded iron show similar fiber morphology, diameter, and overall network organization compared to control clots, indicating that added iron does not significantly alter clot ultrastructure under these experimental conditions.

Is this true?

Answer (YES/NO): NO